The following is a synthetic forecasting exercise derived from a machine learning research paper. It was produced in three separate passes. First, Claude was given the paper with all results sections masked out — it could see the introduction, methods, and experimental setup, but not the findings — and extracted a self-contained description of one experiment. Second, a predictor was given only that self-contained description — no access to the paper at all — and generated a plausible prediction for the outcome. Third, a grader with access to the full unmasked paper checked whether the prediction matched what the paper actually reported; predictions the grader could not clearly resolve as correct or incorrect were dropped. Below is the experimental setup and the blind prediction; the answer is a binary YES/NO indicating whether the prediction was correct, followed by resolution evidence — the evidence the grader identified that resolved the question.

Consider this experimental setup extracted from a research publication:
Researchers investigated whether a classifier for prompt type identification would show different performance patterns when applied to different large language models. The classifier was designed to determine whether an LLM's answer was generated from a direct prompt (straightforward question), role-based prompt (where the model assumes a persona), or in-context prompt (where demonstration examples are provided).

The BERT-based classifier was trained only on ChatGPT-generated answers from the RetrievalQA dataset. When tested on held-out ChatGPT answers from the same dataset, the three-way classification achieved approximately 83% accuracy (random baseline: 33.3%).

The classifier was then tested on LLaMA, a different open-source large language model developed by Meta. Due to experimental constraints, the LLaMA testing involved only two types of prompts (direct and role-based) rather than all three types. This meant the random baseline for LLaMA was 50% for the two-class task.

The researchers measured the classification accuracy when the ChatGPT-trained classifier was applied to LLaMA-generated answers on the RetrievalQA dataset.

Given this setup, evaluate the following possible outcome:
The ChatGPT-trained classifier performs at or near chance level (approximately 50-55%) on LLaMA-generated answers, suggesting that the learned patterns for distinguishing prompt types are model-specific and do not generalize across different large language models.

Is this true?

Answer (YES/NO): NO